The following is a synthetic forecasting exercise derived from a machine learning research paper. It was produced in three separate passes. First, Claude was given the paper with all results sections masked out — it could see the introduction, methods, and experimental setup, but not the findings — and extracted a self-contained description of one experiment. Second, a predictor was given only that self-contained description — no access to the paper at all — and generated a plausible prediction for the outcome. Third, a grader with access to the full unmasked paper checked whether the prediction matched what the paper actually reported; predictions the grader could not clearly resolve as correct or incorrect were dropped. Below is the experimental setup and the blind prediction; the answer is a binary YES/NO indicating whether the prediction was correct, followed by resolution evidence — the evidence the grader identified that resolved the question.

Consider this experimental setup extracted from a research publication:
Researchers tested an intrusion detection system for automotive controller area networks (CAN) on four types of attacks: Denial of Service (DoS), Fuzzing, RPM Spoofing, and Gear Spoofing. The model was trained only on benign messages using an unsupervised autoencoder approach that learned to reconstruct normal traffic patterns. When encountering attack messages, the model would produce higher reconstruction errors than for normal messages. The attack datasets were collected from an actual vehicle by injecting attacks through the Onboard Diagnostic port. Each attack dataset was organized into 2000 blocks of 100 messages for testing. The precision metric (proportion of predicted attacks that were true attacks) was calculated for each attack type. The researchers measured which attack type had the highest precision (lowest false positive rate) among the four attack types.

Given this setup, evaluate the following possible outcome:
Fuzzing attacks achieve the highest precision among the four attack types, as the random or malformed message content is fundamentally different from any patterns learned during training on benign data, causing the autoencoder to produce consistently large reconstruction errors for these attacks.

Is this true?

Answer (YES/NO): NO